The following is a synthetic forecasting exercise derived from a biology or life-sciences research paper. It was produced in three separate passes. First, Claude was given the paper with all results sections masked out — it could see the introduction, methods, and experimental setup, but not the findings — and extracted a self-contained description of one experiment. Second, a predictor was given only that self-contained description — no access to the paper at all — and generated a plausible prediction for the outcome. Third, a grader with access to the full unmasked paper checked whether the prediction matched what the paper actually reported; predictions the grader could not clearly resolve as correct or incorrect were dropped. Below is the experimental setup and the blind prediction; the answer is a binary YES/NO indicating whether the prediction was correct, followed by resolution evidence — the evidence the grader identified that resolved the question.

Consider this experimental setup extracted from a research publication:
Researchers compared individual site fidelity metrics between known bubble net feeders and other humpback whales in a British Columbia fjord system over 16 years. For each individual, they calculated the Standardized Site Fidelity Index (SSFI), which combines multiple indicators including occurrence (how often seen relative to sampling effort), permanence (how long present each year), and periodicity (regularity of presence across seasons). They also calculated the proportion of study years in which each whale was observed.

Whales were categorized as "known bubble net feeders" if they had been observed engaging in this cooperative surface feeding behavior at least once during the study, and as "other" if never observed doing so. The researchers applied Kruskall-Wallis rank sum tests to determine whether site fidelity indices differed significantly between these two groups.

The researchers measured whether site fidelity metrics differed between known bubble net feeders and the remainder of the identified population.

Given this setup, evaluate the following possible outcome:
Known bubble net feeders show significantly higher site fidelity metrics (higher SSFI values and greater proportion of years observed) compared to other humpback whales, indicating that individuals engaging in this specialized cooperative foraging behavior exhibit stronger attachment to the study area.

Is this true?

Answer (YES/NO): YES